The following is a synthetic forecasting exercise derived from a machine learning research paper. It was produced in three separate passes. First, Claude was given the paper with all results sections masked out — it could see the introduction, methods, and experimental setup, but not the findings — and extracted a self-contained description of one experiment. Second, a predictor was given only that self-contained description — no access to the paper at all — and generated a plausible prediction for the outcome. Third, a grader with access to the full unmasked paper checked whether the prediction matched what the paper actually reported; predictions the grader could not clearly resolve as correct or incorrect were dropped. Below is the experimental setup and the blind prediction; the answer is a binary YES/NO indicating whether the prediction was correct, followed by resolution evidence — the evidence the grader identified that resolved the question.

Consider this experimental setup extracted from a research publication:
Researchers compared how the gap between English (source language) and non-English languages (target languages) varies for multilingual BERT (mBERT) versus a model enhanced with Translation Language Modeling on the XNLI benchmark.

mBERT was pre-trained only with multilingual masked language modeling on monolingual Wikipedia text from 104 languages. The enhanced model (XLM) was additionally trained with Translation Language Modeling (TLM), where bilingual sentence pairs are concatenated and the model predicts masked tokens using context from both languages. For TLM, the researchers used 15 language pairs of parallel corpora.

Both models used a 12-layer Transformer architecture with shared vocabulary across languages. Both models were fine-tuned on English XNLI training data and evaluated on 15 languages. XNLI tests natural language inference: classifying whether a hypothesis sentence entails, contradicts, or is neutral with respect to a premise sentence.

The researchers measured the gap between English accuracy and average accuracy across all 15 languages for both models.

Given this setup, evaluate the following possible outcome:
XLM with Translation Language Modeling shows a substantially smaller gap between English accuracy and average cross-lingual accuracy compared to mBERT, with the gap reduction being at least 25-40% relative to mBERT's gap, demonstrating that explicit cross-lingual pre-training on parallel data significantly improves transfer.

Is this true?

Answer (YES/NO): YES